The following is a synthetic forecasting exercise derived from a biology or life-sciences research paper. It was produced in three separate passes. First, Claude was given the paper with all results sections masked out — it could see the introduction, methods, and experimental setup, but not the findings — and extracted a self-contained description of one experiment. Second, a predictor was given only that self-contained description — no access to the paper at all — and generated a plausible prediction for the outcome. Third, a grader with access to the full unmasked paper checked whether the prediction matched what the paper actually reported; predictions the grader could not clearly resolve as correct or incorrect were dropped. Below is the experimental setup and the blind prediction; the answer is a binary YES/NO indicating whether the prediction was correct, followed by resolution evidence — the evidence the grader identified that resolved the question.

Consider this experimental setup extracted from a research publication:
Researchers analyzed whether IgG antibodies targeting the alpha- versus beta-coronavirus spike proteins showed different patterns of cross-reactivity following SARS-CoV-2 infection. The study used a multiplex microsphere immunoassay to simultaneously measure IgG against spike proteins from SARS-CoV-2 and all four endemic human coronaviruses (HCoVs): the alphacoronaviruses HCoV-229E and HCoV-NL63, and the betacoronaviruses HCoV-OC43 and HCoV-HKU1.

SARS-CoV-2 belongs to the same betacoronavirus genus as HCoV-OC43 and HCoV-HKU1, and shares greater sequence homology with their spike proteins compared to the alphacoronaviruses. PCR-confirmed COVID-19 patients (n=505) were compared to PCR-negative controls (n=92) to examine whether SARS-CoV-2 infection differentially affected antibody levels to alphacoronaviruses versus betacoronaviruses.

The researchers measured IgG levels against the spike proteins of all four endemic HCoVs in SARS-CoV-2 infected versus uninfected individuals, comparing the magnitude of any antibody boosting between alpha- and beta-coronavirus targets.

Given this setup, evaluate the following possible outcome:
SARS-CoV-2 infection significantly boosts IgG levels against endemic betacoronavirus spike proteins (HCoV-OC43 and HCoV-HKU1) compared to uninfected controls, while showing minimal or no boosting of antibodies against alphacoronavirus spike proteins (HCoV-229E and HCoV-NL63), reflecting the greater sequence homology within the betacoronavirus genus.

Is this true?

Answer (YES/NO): YES